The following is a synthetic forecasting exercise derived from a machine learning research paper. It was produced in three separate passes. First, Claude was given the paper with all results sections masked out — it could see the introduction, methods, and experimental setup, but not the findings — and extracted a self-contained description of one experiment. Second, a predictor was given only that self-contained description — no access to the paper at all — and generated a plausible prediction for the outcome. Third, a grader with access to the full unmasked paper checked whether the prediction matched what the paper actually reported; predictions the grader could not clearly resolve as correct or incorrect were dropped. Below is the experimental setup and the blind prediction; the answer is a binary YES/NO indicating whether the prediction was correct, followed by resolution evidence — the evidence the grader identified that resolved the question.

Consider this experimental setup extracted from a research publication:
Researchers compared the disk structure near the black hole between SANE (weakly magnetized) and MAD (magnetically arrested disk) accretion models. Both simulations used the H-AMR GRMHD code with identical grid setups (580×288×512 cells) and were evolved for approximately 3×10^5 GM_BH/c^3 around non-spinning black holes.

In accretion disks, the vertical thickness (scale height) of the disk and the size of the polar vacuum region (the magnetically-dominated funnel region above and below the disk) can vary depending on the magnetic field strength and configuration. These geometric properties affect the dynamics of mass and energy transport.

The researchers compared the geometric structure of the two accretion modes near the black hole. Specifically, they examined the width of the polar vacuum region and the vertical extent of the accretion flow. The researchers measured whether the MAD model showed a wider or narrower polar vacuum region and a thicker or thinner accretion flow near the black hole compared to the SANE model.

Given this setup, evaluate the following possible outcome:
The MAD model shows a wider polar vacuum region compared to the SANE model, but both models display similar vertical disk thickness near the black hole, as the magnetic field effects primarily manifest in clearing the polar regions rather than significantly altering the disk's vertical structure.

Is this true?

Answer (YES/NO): NO